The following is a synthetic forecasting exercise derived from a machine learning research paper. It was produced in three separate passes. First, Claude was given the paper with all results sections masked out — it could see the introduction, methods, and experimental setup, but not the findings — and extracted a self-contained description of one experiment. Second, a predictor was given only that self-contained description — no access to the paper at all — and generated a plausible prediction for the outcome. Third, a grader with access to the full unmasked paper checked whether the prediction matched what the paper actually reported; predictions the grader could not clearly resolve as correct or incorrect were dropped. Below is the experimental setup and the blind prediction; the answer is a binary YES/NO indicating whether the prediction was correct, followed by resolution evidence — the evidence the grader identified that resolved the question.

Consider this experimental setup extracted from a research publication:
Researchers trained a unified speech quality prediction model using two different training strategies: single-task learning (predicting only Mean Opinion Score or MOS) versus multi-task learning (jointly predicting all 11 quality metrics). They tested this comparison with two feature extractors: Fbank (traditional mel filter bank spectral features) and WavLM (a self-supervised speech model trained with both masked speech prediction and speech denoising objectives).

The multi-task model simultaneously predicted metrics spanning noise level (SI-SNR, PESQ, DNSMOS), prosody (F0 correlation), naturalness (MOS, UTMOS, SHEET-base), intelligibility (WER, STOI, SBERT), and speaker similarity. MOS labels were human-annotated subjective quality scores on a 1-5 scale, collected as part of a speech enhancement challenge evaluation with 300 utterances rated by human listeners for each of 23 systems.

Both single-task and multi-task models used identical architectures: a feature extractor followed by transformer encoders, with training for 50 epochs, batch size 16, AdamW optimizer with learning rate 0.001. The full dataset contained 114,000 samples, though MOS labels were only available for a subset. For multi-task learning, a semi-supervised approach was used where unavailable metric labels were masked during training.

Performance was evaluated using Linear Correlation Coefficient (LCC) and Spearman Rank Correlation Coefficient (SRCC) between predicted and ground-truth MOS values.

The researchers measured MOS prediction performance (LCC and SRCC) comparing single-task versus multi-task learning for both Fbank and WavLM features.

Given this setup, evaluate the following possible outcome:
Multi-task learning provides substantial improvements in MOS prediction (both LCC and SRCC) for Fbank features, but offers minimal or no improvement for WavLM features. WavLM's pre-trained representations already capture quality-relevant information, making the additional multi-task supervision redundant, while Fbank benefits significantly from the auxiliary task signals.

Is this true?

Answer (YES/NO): NO